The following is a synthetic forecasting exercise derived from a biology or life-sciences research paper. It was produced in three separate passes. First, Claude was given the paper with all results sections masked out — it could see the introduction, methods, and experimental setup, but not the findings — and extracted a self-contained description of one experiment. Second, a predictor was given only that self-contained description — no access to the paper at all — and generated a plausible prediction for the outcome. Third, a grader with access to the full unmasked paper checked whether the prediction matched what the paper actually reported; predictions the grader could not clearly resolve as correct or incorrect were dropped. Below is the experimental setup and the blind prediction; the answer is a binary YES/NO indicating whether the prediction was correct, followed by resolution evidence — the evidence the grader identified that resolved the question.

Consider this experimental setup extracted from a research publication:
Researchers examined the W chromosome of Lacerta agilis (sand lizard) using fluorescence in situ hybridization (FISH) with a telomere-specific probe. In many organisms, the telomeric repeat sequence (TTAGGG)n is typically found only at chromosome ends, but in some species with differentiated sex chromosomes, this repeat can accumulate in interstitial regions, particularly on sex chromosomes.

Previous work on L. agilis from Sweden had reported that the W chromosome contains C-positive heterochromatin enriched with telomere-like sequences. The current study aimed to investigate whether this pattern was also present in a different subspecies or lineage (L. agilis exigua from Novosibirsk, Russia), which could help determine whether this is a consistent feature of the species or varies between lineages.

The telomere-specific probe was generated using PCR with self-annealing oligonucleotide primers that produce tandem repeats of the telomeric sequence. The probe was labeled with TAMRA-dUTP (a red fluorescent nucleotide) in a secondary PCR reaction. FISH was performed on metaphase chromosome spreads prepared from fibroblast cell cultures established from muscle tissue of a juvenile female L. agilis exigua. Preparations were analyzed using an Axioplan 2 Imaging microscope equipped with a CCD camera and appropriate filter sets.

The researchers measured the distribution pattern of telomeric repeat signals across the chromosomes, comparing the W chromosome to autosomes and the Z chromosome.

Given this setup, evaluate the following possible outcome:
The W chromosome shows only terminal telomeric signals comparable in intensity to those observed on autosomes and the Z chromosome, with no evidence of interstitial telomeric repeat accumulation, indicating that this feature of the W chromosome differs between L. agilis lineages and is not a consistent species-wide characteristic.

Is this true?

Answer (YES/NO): NO